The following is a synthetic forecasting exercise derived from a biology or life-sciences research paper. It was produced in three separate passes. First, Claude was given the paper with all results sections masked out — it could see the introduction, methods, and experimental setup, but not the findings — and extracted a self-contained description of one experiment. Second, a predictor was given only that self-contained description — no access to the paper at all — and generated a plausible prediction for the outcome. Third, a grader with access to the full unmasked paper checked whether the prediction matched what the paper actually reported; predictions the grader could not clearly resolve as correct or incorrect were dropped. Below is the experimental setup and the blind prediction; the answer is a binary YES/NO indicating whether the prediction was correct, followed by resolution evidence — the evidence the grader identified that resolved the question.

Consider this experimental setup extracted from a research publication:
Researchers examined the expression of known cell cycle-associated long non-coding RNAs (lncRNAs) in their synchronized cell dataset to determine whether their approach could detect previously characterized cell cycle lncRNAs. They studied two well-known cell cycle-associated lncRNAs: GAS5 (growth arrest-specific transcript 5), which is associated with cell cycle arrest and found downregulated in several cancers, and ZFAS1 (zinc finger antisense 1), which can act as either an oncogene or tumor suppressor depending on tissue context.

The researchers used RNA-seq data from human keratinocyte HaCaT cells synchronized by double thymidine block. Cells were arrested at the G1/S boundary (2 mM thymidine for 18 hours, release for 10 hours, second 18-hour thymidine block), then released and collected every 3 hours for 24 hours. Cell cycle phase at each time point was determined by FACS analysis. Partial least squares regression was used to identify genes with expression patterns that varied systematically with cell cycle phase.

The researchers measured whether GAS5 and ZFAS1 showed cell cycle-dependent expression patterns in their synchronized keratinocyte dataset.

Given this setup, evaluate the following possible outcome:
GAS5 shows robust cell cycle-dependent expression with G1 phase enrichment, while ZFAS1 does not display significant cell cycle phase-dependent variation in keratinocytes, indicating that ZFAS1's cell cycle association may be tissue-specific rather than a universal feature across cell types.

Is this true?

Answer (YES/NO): NO